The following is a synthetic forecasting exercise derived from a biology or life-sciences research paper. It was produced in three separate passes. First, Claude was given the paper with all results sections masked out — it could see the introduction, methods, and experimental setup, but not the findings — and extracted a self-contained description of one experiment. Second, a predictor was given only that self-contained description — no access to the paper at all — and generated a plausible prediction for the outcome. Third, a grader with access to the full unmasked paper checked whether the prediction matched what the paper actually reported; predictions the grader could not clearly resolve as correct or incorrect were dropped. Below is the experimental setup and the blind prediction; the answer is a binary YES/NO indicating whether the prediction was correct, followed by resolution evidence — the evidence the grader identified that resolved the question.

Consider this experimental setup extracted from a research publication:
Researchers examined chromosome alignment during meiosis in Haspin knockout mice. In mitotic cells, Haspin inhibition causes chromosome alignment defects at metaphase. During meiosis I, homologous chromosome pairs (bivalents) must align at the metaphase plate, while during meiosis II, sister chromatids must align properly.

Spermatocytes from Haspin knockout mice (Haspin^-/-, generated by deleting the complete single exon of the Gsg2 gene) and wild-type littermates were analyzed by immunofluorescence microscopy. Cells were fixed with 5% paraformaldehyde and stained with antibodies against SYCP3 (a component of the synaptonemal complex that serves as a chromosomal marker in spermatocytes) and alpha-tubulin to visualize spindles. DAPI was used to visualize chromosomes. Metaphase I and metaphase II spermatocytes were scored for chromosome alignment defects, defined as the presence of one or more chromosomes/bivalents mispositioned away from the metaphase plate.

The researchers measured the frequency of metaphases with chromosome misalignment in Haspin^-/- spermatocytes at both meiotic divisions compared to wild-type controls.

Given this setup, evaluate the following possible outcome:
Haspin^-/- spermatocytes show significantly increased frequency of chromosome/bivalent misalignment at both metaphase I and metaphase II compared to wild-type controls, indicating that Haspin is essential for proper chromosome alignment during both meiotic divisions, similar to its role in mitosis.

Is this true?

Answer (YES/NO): YES